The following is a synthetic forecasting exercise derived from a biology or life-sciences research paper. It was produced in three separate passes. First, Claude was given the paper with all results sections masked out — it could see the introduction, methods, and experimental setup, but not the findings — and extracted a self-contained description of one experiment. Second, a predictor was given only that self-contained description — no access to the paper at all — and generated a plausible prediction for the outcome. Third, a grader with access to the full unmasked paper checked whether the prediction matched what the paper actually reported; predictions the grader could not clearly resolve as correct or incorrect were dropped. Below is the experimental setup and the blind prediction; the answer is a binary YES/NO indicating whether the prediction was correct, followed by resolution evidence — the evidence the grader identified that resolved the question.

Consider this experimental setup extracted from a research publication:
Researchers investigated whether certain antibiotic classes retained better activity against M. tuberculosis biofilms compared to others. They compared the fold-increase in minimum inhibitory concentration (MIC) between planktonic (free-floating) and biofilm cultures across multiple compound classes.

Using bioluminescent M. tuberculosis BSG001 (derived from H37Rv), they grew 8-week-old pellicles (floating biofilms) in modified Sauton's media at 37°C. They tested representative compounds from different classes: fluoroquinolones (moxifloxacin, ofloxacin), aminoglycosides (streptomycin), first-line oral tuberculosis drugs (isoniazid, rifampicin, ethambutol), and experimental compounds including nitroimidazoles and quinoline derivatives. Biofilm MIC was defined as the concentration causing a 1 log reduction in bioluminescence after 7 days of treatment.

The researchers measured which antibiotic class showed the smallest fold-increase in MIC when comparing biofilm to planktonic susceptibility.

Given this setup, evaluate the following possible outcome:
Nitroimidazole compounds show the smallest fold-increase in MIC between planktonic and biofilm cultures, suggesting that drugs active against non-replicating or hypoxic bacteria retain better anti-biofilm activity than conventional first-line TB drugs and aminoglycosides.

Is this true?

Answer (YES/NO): NO